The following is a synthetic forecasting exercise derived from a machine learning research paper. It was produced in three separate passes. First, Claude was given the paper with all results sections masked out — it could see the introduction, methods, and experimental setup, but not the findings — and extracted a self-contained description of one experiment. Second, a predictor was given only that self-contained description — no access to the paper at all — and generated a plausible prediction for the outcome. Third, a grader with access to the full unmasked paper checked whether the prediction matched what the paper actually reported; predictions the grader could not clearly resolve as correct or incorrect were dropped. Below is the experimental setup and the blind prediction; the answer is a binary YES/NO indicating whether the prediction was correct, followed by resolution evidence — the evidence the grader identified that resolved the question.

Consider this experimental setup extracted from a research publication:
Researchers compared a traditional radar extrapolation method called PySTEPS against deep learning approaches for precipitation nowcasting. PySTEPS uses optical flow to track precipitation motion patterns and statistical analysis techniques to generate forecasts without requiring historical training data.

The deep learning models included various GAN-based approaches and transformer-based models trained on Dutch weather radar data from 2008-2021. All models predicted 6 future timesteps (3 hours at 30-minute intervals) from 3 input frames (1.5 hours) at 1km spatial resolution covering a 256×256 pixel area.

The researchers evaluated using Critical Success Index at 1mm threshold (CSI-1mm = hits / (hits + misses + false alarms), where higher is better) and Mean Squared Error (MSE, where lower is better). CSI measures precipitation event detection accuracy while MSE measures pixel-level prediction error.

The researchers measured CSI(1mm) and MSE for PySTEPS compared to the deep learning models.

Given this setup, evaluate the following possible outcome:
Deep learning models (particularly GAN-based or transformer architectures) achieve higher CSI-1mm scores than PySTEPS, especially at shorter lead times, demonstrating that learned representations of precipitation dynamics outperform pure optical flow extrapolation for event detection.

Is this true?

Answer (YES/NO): NO